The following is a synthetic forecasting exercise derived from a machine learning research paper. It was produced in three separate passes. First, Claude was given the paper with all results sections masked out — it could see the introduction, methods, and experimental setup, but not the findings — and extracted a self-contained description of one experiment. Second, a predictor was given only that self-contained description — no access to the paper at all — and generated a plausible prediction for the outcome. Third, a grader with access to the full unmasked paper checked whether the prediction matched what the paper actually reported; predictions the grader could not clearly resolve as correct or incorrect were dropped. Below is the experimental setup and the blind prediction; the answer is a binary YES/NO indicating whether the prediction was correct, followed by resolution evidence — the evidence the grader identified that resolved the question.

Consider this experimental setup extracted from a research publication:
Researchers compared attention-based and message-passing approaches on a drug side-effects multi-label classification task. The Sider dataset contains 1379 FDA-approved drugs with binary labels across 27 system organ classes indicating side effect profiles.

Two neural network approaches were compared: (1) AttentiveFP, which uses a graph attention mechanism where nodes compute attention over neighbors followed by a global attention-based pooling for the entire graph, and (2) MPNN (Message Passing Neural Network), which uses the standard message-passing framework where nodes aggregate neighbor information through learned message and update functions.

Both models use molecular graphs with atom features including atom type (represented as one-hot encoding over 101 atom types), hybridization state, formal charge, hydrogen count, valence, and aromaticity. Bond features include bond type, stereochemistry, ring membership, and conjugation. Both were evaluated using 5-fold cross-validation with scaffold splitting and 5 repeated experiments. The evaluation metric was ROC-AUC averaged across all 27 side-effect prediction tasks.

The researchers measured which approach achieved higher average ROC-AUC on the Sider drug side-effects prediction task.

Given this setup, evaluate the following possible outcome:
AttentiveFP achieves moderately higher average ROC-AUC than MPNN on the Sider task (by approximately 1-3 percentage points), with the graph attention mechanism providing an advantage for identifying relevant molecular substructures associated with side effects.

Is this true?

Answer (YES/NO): NO